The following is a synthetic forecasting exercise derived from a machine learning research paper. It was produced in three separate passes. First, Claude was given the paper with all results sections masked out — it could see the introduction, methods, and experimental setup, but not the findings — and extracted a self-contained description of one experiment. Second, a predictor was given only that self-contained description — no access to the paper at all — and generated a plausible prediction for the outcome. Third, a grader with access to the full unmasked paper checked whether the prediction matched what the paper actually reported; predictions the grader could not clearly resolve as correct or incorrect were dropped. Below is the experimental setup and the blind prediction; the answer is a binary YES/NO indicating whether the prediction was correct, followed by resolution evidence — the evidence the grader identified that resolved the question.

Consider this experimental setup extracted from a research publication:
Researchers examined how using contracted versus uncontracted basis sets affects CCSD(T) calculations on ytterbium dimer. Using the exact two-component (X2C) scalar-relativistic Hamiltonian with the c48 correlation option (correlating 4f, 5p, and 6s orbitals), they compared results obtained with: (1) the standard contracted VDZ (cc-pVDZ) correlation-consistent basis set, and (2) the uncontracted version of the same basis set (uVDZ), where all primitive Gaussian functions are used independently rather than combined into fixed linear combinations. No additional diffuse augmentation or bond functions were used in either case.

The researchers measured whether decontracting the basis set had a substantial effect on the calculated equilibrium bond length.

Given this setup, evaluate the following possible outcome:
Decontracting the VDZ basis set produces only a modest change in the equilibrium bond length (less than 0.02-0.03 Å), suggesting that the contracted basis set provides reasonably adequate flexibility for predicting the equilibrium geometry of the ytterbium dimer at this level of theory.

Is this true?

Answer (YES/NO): YES